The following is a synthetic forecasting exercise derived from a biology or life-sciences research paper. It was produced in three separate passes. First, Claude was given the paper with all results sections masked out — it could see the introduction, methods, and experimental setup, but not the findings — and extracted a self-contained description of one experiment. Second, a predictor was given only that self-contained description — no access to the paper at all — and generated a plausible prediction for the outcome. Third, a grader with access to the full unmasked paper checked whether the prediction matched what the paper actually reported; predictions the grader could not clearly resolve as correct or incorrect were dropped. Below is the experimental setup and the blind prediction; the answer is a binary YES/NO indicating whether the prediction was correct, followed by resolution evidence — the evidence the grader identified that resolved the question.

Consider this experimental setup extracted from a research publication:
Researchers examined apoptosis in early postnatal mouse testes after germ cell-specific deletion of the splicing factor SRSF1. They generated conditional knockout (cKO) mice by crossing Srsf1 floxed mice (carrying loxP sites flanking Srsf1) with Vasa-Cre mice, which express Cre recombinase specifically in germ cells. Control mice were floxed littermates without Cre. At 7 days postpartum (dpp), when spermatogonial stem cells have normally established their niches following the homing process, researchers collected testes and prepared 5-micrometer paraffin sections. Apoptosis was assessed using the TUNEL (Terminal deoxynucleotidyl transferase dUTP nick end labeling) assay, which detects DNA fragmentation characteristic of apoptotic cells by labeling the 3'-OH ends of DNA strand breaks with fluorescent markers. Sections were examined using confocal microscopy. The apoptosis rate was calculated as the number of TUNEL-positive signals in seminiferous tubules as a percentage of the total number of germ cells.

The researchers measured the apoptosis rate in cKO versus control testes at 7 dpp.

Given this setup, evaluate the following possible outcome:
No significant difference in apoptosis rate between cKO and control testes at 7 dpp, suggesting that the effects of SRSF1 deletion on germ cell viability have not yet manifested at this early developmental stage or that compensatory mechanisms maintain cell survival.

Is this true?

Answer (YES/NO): NO